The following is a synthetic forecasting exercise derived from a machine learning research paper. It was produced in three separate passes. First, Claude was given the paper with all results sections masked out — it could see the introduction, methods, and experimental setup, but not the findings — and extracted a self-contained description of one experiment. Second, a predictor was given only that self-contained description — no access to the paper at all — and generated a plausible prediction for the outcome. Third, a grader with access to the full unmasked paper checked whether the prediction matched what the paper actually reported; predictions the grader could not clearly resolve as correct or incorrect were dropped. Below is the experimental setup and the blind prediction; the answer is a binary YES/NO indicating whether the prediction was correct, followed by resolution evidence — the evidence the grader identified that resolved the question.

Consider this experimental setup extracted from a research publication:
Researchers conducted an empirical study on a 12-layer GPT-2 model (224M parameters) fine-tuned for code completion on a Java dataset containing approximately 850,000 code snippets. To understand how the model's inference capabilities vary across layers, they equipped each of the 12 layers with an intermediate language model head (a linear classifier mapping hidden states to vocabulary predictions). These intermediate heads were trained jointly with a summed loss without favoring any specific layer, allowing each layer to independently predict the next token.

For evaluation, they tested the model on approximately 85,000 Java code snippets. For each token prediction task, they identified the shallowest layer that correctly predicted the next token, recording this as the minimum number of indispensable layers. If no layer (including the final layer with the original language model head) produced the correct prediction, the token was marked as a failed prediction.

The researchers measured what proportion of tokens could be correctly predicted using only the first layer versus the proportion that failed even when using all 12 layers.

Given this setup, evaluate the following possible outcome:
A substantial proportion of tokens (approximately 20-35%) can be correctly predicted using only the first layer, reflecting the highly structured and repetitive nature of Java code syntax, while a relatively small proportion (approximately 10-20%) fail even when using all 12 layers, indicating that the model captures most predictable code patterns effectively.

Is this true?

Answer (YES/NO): NO